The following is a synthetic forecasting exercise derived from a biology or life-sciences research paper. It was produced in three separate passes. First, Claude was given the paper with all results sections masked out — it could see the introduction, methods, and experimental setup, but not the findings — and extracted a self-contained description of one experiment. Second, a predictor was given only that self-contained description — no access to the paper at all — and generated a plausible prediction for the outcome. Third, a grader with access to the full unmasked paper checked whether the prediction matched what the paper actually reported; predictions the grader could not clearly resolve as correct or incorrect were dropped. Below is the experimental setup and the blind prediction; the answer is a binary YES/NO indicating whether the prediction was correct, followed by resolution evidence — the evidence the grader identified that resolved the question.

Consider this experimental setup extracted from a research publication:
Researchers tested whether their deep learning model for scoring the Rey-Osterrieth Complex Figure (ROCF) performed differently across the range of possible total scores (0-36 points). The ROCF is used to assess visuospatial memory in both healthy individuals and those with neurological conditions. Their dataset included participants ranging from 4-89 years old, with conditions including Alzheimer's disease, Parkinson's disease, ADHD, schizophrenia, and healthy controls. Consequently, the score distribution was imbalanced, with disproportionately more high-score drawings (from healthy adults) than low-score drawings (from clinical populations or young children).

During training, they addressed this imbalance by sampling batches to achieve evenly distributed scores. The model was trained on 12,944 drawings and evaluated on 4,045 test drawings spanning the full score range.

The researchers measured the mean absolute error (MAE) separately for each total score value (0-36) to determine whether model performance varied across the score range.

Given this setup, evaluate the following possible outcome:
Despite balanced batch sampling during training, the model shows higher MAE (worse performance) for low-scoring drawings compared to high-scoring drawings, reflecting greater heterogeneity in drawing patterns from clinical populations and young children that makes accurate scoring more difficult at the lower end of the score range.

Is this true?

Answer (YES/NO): YES